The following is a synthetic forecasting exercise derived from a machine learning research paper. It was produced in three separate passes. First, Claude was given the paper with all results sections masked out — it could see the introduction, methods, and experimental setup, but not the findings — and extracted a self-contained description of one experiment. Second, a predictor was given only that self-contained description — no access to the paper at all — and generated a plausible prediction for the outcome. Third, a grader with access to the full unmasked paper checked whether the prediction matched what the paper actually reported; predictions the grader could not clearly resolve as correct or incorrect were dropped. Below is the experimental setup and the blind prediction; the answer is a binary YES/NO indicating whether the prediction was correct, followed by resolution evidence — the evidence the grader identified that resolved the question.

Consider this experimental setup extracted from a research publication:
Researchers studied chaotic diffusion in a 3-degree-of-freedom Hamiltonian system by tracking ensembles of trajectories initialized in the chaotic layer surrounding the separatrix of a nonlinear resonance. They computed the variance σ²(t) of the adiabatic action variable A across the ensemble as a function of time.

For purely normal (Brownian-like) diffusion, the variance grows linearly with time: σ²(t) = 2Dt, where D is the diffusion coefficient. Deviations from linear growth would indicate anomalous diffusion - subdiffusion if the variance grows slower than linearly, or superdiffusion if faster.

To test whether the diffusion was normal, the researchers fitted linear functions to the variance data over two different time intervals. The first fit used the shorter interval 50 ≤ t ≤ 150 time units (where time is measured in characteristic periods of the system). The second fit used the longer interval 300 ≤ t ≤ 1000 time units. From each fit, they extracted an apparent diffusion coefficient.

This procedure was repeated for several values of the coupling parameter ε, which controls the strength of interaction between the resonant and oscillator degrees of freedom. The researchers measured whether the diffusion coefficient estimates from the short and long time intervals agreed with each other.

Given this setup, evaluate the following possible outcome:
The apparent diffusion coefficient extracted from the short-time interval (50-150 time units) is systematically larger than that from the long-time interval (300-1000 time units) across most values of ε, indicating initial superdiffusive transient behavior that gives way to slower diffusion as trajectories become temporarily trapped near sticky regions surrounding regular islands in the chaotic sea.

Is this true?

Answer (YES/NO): NO